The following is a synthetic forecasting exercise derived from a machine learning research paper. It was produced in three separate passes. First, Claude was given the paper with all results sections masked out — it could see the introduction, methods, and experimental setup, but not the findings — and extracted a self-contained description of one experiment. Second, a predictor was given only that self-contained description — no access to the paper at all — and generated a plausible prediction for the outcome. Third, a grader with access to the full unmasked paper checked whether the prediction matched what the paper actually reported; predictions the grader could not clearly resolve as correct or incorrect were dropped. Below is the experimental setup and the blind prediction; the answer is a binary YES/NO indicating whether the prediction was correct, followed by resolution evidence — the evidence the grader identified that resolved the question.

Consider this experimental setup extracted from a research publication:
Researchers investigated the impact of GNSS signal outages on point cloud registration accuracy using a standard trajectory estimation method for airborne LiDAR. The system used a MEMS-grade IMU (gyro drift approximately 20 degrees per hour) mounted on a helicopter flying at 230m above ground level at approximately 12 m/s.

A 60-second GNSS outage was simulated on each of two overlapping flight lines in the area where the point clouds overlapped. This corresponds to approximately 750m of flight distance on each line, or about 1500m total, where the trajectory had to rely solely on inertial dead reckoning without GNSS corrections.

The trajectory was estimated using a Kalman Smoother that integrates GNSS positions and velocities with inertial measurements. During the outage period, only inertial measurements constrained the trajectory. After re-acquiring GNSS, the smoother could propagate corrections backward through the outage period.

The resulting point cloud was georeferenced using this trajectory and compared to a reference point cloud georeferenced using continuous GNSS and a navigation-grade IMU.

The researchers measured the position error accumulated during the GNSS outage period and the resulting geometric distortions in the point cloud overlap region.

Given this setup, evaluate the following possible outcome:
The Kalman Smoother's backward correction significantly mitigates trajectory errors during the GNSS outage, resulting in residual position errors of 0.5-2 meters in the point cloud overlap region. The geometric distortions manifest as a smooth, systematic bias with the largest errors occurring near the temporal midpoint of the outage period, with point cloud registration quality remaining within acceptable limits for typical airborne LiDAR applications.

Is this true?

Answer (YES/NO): NO